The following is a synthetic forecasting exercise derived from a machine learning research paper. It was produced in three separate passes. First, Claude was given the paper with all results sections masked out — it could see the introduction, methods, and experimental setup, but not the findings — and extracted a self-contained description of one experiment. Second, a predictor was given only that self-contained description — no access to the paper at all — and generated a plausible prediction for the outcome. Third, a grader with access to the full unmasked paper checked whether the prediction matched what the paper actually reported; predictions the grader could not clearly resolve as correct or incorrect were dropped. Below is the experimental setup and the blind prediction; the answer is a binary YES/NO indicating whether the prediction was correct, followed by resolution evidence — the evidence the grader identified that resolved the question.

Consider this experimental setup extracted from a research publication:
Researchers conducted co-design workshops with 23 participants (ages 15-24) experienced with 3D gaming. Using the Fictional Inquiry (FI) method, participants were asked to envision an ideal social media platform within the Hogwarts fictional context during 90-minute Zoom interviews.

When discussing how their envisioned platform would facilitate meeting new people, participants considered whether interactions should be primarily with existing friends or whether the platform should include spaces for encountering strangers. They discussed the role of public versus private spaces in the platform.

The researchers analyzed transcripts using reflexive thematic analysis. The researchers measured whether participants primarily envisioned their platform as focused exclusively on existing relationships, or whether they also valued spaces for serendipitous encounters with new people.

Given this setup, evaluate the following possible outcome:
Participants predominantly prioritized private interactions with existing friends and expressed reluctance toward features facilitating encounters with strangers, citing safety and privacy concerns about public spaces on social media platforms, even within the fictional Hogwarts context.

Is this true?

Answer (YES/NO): NO